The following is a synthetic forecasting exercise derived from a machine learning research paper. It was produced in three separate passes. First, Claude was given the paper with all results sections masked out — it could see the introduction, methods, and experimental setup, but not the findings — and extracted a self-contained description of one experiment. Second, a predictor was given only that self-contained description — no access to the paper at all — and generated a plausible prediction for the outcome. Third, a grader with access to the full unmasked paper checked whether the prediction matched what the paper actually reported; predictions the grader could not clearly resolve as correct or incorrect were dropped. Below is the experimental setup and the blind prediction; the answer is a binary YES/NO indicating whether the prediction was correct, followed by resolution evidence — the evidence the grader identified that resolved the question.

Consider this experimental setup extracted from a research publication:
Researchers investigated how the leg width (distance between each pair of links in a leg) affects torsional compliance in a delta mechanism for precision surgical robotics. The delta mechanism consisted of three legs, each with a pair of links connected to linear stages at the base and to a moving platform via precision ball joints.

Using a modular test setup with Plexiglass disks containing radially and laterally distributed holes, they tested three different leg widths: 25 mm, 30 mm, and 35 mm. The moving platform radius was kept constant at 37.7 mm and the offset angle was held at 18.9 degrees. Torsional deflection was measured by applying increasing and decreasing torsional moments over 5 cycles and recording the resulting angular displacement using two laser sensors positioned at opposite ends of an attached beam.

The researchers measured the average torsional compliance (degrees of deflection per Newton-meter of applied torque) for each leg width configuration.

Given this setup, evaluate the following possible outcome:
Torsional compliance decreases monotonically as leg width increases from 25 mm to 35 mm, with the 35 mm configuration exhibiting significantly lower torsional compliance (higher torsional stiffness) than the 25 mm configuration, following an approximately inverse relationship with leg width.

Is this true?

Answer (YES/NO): YES